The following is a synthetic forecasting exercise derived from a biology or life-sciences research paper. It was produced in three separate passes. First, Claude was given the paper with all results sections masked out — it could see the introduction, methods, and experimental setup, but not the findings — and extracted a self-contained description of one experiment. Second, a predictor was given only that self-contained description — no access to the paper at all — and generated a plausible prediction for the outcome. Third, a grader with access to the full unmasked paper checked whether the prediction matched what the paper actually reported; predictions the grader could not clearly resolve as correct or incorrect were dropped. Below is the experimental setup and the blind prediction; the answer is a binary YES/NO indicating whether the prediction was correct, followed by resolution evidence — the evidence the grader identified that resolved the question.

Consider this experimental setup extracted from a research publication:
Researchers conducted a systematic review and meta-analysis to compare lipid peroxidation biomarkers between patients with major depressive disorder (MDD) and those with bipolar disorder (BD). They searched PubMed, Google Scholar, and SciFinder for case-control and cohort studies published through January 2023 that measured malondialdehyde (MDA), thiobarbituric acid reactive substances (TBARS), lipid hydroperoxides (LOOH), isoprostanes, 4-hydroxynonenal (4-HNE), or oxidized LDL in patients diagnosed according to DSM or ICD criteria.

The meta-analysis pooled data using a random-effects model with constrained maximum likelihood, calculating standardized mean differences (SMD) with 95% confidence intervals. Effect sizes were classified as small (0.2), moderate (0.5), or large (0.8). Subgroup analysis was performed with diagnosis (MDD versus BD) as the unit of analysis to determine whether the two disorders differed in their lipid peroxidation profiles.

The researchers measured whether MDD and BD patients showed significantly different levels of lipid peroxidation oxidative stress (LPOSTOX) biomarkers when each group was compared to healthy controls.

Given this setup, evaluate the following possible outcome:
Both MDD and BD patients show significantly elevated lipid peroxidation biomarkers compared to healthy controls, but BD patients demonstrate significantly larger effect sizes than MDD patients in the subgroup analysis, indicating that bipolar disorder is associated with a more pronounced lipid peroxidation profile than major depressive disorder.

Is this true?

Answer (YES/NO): YES